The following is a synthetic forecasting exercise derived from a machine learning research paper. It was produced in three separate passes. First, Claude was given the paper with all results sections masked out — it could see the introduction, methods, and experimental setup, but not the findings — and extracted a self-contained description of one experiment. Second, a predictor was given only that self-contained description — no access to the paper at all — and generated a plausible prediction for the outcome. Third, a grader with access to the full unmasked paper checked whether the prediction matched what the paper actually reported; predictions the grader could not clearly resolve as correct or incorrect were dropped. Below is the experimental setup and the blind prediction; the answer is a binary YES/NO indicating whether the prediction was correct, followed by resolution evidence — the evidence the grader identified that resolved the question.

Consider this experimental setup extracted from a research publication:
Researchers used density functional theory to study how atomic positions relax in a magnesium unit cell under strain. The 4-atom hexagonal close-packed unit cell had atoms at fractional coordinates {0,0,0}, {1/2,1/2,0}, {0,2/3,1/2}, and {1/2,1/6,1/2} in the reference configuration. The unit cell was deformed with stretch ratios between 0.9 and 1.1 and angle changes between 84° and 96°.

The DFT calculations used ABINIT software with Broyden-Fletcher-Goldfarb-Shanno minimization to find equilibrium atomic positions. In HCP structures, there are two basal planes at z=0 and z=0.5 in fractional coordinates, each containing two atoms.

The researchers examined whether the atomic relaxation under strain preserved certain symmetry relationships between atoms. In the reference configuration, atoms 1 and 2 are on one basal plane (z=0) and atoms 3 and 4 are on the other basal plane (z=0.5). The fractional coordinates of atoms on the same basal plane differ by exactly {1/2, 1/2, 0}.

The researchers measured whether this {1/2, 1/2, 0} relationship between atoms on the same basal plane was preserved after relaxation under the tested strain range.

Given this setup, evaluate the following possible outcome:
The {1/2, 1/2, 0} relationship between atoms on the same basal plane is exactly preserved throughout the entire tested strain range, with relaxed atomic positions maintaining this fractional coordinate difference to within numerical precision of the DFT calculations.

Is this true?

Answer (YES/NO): YES